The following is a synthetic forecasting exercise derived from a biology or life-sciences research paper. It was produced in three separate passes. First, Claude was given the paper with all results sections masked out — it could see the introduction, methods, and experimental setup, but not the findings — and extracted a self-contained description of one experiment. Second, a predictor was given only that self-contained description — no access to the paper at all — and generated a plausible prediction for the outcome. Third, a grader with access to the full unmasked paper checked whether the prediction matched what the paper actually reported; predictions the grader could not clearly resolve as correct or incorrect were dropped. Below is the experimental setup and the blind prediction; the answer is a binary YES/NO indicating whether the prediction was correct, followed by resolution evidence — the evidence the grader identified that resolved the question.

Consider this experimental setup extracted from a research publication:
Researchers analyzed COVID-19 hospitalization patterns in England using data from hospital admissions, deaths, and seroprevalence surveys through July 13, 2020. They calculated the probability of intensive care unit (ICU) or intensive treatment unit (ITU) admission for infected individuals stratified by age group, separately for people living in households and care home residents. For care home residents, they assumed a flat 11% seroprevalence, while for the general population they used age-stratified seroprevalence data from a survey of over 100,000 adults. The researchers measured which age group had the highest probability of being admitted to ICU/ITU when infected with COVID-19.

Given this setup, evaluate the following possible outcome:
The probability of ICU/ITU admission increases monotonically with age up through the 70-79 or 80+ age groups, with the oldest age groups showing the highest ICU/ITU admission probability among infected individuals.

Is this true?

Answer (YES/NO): NO